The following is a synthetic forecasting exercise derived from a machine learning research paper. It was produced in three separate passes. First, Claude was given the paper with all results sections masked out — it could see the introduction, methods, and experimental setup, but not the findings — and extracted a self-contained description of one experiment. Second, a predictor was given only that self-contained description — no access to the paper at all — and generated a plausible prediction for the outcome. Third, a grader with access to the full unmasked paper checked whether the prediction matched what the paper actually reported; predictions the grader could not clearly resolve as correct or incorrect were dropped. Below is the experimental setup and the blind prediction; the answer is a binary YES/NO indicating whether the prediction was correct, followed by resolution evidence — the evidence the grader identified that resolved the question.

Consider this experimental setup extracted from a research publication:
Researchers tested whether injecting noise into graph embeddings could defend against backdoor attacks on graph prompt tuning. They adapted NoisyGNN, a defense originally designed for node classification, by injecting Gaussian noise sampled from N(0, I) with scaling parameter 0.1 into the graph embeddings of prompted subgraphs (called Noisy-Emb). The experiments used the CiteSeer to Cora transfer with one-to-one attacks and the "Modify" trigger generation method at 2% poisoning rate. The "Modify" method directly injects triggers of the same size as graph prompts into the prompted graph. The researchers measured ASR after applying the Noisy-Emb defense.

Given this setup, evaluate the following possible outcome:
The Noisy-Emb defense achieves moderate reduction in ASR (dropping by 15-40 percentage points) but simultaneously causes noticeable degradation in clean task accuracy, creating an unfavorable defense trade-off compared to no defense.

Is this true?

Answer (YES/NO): NO